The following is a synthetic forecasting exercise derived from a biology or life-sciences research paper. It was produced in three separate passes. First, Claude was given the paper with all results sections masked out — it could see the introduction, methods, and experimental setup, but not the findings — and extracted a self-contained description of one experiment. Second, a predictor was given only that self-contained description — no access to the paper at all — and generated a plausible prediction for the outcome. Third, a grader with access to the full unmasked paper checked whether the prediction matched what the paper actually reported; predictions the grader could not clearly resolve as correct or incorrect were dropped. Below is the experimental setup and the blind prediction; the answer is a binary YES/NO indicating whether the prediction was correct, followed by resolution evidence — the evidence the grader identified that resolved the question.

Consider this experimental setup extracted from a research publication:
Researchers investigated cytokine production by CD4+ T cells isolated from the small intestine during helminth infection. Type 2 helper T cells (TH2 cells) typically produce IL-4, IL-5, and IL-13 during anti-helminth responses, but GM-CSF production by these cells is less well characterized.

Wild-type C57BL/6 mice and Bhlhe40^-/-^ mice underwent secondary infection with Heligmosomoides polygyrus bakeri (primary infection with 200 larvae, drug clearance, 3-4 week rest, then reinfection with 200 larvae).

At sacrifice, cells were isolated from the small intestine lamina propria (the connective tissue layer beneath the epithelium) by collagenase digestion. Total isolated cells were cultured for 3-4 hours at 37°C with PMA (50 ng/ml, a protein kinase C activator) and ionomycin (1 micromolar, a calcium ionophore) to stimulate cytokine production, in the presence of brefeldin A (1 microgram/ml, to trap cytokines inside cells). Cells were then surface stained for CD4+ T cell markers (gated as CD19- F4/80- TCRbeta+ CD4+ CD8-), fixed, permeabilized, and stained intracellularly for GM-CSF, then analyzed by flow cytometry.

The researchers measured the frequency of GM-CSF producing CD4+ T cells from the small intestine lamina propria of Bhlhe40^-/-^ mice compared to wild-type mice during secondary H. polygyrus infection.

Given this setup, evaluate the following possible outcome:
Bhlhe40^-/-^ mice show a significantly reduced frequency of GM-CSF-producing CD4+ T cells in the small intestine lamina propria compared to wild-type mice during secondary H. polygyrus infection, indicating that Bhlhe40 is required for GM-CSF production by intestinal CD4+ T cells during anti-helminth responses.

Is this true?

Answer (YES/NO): YES